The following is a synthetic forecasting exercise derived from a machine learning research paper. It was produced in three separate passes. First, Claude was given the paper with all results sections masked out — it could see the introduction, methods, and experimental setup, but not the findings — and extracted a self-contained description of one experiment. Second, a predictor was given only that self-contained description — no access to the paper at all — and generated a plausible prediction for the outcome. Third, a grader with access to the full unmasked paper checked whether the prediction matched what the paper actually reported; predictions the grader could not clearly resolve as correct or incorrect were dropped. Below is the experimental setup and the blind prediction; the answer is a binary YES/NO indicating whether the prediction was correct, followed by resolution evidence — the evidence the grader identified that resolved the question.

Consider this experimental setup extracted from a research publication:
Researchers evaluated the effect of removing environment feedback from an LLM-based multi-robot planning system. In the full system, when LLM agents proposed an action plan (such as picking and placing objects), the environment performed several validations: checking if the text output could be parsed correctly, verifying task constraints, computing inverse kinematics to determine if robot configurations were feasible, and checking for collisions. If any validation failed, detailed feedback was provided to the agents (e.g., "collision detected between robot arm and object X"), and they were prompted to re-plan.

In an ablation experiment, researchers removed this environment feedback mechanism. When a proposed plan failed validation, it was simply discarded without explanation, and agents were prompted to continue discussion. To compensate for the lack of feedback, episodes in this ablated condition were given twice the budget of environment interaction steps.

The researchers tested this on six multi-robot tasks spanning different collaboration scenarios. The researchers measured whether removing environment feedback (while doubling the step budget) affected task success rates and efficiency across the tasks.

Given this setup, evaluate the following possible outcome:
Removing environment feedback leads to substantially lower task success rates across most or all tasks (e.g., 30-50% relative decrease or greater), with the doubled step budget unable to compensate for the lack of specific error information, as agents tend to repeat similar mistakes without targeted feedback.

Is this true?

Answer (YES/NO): NO